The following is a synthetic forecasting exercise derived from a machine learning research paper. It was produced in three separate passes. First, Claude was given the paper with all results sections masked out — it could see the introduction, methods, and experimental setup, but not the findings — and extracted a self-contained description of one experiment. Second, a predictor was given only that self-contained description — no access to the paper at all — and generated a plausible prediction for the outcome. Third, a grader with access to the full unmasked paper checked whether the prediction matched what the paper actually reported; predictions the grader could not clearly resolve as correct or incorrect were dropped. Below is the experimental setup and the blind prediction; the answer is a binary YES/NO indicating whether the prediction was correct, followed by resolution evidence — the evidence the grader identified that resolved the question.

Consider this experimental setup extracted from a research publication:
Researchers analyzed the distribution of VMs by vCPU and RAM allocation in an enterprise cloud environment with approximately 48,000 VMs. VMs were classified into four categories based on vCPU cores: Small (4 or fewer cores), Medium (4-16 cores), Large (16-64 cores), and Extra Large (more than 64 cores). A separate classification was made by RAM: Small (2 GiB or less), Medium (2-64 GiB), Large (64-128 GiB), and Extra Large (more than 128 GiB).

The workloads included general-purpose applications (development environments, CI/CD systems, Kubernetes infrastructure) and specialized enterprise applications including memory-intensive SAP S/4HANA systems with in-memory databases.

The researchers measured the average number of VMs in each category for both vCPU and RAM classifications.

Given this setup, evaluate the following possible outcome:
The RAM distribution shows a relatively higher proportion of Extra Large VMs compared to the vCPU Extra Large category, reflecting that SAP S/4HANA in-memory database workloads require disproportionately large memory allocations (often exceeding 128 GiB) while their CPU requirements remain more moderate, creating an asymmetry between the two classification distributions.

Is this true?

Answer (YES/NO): YES